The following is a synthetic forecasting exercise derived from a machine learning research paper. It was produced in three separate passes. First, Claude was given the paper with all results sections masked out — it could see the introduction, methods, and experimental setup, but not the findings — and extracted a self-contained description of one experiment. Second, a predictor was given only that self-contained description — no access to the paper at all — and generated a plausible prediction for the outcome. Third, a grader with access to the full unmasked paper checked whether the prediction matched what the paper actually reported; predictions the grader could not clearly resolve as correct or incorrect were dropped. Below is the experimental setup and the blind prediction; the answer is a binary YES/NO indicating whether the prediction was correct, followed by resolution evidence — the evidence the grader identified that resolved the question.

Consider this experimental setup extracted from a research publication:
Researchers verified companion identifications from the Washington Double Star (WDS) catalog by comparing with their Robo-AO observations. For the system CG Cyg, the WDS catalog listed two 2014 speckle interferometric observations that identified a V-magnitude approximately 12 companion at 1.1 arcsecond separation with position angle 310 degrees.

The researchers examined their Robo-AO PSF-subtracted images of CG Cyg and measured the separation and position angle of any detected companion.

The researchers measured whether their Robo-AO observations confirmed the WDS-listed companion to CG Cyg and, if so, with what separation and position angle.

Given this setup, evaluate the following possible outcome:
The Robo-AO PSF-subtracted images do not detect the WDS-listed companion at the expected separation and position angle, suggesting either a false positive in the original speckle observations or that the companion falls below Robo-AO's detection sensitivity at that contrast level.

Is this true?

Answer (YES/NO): NO